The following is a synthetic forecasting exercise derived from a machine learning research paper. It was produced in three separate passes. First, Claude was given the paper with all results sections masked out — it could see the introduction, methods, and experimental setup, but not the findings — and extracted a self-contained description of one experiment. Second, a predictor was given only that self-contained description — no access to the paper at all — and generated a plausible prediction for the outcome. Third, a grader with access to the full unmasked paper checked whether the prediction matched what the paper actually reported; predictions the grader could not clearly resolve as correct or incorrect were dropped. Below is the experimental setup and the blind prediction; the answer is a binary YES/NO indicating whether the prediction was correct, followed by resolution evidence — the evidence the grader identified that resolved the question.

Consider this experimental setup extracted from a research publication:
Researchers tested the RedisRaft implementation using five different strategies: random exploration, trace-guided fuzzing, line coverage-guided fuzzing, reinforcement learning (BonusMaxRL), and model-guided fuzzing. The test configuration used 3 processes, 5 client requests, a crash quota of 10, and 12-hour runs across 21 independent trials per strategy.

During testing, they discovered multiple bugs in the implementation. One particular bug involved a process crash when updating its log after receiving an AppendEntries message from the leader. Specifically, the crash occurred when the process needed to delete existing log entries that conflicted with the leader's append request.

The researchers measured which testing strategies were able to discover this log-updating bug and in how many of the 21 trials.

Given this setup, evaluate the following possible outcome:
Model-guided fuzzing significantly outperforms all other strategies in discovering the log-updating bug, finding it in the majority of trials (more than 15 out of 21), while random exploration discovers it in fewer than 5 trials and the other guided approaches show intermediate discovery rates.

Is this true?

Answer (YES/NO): NO